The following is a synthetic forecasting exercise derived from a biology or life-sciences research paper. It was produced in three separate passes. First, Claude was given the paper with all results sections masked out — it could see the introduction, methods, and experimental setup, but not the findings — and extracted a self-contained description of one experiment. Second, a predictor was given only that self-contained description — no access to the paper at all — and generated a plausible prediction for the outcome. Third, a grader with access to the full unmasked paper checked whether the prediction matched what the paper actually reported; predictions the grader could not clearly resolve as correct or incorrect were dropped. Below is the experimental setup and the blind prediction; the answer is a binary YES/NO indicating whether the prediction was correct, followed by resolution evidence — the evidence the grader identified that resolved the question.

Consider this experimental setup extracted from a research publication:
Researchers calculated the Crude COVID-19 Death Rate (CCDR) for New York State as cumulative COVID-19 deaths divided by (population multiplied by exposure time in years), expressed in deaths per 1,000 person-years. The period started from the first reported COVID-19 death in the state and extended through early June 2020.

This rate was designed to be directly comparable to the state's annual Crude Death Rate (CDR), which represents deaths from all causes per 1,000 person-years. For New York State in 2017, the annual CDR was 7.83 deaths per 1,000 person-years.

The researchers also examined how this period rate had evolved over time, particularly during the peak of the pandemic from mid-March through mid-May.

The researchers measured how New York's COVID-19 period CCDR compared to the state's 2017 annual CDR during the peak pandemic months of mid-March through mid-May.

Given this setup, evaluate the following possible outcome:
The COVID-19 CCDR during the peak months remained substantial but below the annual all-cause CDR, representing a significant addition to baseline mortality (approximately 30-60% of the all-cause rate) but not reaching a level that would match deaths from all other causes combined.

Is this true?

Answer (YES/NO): NO